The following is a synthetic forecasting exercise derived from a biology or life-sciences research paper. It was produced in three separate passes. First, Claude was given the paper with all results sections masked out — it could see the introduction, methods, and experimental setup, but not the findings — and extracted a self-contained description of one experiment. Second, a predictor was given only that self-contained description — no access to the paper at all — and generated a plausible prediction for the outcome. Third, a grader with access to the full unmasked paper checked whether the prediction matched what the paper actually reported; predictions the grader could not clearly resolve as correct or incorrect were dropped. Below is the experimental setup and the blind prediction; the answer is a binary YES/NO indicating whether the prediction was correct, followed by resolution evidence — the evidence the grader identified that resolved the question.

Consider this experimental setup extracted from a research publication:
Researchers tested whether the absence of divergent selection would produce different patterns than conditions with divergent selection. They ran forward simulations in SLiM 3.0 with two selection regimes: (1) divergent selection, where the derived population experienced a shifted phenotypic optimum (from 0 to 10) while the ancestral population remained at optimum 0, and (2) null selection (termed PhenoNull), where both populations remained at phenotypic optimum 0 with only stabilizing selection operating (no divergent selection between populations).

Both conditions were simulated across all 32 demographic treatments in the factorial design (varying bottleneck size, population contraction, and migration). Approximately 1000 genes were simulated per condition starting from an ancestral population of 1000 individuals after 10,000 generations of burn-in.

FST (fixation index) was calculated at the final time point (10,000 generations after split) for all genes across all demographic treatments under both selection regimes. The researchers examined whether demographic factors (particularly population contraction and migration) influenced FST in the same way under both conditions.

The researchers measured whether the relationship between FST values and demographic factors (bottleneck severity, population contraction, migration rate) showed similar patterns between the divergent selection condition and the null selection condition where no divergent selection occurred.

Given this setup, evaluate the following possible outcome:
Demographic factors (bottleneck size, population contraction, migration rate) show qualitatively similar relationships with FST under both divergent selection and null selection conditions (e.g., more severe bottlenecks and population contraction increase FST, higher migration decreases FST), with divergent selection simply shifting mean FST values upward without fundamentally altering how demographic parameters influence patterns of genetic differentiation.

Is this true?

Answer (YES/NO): NO